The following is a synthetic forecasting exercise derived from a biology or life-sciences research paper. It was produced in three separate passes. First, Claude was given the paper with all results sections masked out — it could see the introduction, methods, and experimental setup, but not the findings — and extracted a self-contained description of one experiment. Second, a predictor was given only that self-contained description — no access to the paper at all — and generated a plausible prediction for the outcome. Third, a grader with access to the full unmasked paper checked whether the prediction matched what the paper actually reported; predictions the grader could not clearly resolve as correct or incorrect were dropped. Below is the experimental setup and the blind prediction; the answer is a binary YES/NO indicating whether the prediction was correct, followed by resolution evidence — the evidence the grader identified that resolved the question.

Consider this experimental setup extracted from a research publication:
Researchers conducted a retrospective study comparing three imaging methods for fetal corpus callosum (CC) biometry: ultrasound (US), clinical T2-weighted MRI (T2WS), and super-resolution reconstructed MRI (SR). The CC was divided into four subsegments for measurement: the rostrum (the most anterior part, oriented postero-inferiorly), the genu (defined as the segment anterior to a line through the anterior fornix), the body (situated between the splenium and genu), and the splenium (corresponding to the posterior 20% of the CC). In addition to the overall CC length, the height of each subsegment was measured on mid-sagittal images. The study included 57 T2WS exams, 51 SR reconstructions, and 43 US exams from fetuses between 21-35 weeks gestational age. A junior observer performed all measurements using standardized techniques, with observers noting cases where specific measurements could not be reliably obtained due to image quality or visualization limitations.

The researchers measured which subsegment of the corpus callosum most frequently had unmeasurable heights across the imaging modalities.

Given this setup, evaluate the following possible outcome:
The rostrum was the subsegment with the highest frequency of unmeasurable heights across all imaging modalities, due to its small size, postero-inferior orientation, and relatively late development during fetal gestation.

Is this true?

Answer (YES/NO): NO